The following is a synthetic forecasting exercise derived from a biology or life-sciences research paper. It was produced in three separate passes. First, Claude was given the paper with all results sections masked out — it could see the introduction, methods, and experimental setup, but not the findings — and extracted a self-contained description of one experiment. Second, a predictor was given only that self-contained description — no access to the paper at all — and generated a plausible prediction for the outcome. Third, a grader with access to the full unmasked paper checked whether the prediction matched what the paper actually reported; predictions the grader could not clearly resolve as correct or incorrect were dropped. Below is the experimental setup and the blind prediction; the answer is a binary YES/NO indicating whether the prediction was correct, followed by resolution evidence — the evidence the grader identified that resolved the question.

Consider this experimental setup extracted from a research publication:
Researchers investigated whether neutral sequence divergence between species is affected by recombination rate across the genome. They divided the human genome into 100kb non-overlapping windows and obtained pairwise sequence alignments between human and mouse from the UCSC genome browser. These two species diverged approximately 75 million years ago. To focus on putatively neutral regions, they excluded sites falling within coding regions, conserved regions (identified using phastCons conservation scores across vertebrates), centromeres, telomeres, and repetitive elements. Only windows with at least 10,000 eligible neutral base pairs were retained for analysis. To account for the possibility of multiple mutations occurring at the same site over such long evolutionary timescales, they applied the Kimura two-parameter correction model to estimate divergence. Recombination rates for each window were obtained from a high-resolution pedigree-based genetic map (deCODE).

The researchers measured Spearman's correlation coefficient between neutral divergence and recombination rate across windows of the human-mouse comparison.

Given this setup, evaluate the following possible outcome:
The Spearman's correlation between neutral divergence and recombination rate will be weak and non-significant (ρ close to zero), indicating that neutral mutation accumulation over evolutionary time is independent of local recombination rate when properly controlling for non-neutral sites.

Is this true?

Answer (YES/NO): NO